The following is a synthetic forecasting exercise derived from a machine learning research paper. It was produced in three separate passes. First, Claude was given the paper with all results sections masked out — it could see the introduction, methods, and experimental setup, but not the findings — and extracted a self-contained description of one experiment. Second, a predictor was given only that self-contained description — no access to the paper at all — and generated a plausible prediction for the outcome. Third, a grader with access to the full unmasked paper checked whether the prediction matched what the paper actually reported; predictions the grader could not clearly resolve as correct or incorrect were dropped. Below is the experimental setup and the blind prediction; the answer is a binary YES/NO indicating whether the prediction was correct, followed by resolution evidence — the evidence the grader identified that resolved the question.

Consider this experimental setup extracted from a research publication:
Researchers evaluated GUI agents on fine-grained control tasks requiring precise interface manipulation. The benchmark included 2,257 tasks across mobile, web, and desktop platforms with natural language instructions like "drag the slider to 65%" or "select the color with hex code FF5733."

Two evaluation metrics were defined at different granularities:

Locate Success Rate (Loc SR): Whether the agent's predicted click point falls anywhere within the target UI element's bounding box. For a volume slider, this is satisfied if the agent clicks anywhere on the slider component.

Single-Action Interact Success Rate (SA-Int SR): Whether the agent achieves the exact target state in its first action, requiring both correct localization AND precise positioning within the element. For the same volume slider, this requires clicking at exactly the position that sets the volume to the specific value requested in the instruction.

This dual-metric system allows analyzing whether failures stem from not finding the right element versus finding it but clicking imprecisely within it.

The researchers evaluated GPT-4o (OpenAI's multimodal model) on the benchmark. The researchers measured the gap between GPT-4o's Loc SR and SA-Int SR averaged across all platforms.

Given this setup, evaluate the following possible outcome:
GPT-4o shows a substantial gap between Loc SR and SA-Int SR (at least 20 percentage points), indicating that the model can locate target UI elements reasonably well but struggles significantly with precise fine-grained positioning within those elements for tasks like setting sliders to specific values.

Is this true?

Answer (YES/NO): NO